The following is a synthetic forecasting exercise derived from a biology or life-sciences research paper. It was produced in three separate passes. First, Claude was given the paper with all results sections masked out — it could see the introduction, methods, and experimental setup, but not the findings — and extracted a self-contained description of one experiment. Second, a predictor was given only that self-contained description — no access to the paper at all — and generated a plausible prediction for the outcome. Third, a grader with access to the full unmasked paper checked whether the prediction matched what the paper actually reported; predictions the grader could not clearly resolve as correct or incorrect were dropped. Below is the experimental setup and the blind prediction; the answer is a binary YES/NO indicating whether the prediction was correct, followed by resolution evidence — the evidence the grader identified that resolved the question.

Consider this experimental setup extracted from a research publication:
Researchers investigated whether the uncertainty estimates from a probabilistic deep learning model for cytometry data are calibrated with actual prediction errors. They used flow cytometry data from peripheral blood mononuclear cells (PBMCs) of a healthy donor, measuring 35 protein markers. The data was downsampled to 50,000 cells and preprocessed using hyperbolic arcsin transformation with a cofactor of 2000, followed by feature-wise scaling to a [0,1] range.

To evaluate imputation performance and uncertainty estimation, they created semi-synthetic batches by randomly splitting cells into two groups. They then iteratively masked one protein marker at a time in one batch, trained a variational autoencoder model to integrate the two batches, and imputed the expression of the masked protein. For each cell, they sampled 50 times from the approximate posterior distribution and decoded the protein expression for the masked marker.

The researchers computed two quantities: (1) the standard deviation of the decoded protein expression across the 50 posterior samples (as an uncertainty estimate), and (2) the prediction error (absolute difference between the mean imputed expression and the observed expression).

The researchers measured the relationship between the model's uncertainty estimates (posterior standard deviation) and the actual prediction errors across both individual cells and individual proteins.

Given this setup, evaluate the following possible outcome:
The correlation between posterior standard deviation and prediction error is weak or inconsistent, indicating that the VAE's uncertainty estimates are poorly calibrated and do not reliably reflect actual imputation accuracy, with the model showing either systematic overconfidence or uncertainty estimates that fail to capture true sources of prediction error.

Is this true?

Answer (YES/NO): NO